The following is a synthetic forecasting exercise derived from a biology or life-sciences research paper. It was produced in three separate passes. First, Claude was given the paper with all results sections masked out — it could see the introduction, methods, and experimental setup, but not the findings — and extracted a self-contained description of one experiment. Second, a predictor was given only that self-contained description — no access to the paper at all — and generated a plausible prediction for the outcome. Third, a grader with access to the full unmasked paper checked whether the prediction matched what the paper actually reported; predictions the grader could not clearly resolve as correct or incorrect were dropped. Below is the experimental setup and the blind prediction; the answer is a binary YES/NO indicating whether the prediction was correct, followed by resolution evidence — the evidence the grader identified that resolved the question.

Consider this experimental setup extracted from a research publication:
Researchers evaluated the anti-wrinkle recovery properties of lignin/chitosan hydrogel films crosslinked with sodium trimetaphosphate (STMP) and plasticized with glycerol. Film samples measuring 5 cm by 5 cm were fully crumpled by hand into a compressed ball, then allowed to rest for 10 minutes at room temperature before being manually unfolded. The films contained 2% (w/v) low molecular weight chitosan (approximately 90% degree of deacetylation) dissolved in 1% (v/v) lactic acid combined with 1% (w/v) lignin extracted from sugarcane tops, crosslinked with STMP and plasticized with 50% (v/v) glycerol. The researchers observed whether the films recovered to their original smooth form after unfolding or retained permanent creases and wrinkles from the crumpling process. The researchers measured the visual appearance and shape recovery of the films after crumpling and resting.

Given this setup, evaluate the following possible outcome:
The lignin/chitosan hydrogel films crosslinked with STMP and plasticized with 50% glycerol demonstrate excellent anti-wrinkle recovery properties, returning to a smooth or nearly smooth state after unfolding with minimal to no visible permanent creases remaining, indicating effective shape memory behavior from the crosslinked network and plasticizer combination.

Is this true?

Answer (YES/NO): YES